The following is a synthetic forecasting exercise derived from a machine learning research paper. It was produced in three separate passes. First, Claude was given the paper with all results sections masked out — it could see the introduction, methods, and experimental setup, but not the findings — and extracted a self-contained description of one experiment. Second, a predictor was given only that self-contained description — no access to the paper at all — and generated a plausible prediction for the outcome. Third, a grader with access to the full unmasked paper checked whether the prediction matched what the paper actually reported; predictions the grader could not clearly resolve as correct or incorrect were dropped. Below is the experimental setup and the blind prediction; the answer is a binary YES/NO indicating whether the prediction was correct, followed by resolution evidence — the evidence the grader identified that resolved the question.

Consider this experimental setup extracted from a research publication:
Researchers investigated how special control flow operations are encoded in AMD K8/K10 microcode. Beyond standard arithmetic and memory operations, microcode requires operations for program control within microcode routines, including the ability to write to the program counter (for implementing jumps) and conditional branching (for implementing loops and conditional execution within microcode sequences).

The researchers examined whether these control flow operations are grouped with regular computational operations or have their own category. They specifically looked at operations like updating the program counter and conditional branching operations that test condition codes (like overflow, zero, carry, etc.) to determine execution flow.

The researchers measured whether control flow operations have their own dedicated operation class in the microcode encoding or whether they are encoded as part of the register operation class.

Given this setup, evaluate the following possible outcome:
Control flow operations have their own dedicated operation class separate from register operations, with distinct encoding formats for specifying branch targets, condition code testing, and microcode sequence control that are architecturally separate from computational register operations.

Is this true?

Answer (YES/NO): YES